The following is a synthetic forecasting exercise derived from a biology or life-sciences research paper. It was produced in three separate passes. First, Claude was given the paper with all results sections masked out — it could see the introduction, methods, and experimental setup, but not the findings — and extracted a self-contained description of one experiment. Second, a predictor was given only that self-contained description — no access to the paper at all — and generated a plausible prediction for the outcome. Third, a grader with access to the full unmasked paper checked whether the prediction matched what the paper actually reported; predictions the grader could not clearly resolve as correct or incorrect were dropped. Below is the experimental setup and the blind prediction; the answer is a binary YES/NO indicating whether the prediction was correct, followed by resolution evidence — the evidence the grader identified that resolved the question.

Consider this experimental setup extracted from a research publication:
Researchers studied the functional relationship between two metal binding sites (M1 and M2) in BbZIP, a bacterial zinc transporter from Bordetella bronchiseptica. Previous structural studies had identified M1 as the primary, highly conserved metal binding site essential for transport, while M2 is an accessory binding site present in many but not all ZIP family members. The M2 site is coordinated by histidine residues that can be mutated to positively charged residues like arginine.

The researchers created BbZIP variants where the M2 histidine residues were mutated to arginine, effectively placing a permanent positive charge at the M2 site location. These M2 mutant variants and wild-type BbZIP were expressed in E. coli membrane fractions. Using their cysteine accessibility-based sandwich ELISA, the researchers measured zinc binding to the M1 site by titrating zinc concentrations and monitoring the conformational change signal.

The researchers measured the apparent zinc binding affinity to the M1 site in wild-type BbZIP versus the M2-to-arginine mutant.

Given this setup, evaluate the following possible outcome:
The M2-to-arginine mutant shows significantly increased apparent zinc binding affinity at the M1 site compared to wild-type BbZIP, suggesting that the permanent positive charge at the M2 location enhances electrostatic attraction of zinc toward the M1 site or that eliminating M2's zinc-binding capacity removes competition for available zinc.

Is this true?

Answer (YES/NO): NO